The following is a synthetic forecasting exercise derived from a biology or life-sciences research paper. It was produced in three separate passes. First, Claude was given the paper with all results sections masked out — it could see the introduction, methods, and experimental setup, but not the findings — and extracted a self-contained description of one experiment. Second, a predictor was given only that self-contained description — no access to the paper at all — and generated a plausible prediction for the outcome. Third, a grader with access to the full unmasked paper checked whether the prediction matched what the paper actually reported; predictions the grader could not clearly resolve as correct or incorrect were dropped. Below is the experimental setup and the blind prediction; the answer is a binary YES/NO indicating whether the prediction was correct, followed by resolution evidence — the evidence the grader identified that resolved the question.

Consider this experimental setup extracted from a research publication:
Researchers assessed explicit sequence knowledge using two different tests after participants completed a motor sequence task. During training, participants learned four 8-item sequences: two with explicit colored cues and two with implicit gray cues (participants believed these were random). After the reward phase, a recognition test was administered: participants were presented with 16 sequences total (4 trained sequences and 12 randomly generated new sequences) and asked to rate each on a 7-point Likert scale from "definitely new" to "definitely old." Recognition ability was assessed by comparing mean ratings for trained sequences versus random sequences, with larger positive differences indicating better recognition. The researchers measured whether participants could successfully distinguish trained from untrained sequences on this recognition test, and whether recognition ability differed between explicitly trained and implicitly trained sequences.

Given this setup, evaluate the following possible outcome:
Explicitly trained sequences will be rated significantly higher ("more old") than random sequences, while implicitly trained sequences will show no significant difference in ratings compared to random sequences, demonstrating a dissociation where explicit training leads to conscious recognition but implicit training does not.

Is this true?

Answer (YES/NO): NO